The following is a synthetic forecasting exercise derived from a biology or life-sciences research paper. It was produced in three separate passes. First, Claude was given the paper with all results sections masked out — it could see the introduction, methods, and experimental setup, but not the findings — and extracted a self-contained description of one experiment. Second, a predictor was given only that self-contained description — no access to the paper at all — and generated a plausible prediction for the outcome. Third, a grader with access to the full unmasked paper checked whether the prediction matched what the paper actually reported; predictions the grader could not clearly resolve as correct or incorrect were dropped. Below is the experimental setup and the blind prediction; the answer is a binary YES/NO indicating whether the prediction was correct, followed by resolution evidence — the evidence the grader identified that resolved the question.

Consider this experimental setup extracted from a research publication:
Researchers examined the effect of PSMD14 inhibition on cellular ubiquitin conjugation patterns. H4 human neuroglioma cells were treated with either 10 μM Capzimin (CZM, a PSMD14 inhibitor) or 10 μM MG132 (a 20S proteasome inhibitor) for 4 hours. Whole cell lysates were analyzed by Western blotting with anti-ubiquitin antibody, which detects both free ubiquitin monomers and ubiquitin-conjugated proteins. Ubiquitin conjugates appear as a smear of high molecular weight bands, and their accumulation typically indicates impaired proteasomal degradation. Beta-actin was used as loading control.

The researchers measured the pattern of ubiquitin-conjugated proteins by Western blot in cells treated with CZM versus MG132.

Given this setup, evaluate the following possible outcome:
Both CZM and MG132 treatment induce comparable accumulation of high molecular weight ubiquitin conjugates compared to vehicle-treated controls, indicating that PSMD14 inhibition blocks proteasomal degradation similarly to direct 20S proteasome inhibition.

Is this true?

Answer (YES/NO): NO